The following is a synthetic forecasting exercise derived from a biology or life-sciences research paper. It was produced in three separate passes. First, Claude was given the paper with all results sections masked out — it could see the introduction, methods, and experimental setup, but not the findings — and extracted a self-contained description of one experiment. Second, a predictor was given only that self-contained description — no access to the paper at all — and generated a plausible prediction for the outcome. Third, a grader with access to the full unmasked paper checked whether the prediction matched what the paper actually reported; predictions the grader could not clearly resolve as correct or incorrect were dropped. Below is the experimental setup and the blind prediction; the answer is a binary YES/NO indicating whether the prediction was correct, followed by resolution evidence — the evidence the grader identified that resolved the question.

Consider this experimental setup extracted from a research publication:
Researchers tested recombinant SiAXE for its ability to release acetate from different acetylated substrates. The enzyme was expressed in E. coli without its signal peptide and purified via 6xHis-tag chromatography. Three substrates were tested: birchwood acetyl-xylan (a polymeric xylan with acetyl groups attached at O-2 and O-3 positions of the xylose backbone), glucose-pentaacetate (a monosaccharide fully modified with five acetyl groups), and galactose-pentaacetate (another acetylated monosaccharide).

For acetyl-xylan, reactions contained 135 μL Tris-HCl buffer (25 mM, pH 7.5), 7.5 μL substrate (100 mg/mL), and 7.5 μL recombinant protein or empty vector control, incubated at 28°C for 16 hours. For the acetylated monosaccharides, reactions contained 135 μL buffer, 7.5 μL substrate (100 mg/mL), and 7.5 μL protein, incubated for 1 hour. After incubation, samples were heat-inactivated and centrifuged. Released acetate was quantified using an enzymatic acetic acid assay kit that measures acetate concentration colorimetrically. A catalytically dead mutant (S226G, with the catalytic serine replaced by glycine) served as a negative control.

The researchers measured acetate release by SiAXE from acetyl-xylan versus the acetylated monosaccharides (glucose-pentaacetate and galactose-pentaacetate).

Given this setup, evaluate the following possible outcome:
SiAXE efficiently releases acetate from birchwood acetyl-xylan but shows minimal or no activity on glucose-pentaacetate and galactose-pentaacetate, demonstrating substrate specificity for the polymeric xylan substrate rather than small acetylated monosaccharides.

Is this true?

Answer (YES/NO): NO